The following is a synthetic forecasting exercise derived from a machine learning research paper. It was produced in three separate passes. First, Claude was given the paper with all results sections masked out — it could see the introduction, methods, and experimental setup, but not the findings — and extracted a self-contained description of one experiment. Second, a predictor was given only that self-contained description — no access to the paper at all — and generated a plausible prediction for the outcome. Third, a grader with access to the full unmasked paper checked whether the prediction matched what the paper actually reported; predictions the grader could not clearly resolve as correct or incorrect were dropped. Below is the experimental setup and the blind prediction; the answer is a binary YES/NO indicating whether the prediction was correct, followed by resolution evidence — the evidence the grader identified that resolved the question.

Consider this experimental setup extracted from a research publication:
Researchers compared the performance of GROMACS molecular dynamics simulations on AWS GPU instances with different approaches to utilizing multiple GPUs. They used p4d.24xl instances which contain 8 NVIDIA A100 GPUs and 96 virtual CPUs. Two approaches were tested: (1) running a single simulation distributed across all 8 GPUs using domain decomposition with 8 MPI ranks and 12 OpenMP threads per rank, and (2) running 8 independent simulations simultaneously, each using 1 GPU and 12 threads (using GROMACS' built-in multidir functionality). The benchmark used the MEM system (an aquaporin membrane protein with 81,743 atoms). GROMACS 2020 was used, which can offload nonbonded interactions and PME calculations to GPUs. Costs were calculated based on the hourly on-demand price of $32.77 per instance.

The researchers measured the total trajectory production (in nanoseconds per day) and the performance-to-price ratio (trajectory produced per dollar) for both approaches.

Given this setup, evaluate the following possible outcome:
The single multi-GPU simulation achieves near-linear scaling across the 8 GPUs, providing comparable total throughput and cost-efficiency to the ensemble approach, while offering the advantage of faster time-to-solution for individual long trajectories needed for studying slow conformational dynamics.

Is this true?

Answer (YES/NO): NO